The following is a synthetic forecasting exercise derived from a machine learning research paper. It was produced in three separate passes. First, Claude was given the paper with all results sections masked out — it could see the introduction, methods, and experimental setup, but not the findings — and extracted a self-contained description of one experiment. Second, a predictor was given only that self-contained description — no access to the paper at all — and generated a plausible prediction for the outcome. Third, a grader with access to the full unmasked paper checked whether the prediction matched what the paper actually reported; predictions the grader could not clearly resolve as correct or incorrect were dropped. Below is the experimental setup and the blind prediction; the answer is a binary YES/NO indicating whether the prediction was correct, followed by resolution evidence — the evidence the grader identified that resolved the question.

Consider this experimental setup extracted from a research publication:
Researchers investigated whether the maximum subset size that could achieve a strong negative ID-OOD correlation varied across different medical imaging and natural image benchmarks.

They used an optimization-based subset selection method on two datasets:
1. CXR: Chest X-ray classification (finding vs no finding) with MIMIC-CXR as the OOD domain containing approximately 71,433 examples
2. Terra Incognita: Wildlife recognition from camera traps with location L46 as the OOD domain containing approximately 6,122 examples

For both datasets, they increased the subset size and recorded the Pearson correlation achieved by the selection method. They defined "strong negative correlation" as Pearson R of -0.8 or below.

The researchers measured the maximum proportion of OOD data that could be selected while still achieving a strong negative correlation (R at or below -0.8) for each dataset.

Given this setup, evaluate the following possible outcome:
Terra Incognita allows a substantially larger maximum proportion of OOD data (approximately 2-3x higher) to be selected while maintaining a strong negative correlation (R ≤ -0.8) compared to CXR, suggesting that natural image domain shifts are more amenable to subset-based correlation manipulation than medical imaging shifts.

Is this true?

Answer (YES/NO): NO